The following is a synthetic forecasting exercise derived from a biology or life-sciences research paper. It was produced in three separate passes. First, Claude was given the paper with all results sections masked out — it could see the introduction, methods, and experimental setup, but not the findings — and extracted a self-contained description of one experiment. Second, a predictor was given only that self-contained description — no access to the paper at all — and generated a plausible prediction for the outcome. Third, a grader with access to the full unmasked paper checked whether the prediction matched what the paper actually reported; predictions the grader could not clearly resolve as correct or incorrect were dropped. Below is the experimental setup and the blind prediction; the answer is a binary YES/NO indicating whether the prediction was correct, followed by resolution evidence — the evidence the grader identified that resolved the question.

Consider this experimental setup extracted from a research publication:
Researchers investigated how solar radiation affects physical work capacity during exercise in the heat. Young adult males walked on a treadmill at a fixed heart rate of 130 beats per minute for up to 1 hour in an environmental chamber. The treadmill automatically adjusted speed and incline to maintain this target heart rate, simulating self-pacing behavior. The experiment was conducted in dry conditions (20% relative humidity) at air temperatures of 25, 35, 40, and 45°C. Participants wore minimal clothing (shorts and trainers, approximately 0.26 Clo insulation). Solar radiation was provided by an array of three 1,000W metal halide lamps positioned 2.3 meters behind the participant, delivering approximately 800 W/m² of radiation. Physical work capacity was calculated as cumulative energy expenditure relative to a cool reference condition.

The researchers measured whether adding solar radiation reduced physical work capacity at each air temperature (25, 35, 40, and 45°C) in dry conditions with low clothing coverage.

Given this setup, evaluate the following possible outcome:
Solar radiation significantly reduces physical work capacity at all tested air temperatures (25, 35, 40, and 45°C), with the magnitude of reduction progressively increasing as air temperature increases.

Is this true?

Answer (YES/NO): NO